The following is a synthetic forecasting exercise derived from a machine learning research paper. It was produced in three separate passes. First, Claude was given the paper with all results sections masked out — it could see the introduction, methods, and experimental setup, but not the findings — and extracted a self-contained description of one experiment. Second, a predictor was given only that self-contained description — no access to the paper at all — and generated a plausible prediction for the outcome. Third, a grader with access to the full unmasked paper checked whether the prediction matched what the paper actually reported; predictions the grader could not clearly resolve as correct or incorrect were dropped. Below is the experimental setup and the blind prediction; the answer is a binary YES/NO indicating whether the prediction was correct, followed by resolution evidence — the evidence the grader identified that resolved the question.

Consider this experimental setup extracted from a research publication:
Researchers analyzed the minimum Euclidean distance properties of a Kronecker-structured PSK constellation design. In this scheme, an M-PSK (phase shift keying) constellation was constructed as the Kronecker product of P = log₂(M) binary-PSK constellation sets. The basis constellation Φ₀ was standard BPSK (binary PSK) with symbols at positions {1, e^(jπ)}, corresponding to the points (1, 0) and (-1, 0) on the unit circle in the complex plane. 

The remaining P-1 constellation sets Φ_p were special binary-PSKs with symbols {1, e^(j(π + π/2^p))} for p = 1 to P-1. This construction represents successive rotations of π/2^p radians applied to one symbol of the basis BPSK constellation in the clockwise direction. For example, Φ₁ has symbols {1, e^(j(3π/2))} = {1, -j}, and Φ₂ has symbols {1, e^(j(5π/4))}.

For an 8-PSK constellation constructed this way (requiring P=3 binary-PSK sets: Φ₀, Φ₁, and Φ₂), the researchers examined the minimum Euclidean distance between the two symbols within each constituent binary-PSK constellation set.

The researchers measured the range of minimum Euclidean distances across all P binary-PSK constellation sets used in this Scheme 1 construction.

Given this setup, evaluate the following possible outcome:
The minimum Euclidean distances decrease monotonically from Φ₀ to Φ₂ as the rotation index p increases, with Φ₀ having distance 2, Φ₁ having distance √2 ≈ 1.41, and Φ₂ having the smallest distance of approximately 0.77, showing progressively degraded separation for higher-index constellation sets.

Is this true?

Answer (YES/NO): NO